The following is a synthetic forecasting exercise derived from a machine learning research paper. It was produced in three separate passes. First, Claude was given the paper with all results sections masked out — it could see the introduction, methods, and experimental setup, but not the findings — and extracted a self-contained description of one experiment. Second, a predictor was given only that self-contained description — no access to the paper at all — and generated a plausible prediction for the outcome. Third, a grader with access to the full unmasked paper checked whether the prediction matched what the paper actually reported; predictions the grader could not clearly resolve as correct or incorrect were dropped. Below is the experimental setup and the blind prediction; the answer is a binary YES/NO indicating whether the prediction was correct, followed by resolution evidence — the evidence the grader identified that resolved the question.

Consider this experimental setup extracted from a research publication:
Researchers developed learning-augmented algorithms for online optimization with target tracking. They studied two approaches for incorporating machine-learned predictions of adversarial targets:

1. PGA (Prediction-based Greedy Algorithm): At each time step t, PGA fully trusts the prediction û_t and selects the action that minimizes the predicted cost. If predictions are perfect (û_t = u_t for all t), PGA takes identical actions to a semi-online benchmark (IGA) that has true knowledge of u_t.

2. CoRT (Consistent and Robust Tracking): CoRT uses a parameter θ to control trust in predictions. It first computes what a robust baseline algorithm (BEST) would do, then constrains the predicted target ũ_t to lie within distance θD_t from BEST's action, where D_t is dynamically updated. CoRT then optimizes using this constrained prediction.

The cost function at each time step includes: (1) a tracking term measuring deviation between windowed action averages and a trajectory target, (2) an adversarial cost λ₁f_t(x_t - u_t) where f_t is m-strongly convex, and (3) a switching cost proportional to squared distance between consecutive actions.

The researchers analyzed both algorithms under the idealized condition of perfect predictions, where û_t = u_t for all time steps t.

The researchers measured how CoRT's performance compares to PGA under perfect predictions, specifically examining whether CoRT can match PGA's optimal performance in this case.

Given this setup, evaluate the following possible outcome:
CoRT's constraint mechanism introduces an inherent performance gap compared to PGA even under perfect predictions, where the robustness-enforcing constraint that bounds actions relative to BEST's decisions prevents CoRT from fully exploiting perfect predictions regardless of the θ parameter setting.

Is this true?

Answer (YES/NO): YES